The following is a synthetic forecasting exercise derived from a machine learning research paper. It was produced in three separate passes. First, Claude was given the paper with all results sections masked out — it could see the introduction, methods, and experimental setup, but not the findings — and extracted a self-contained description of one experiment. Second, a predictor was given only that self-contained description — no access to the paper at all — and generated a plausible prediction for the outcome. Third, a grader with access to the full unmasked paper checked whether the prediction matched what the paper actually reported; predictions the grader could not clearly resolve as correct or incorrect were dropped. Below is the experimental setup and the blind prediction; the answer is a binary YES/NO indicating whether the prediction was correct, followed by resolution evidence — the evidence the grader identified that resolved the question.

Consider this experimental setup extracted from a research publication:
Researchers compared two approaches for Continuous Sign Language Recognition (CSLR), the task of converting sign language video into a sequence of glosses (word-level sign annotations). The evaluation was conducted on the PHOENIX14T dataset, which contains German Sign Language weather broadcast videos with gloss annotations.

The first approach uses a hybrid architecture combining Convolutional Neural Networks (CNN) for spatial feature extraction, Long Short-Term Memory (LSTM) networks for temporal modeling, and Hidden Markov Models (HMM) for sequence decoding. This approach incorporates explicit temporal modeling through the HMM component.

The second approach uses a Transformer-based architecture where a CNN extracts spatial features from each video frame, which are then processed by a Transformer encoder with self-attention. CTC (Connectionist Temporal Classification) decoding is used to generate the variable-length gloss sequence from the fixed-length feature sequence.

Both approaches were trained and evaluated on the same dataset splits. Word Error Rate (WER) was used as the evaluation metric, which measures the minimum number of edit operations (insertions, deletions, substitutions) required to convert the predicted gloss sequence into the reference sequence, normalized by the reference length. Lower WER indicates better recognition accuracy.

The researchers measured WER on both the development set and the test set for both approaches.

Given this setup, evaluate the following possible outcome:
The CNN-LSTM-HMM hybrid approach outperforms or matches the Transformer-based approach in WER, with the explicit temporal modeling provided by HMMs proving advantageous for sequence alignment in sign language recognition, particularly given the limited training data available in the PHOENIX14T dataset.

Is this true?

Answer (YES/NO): NO